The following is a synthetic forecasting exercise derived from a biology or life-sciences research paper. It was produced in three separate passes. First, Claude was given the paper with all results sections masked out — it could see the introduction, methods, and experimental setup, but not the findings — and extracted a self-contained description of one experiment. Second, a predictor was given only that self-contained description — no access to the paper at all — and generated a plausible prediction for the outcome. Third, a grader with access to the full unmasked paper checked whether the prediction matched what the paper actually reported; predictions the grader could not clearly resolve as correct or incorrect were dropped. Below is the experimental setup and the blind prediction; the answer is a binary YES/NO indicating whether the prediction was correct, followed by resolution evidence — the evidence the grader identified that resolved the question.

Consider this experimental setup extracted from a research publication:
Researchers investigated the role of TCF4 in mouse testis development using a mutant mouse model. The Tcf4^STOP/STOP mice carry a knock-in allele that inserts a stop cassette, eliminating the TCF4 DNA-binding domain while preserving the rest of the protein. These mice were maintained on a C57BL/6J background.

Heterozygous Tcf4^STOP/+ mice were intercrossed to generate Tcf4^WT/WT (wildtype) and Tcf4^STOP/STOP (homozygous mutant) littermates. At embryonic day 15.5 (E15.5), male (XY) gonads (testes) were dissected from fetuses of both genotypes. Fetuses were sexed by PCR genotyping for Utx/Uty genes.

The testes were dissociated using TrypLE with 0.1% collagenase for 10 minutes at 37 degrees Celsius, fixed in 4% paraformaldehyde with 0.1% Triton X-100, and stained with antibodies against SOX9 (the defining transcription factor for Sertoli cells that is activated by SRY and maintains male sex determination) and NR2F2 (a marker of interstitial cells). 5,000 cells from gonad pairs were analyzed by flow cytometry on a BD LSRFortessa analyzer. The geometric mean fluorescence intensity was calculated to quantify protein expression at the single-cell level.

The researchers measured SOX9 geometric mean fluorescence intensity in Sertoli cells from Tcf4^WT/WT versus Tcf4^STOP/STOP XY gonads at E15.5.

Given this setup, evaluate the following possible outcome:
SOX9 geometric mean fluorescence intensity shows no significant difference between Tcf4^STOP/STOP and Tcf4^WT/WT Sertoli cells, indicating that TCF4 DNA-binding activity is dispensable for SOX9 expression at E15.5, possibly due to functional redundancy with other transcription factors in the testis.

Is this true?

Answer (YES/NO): NO